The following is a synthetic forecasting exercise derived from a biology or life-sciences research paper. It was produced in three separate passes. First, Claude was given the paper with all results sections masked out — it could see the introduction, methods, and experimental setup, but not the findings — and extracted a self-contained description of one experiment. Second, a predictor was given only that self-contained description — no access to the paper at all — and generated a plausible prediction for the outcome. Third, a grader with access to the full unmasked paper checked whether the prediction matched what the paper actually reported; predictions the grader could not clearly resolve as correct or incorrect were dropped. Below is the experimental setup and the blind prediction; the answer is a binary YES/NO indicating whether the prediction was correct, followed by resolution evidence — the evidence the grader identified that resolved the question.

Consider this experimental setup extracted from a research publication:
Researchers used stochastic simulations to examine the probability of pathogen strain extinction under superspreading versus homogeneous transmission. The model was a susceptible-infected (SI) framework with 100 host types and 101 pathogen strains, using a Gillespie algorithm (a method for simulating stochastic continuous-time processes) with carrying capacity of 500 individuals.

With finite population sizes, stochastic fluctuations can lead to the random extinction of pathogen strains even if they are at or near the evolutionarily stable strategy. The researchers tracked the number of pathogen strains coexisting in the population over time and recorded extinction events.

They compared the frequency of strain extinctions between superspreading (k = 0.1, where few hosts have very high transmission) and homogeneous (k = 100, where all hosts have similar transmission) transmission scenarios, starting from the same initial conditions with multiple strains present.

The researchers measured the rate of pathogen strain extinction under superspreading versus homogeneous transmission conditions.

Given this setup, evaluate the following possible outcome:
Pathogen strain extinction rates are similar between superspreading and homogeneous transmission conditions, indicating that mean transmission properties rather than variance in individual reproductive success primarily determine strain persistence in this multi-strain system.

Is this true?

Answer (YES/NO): NO